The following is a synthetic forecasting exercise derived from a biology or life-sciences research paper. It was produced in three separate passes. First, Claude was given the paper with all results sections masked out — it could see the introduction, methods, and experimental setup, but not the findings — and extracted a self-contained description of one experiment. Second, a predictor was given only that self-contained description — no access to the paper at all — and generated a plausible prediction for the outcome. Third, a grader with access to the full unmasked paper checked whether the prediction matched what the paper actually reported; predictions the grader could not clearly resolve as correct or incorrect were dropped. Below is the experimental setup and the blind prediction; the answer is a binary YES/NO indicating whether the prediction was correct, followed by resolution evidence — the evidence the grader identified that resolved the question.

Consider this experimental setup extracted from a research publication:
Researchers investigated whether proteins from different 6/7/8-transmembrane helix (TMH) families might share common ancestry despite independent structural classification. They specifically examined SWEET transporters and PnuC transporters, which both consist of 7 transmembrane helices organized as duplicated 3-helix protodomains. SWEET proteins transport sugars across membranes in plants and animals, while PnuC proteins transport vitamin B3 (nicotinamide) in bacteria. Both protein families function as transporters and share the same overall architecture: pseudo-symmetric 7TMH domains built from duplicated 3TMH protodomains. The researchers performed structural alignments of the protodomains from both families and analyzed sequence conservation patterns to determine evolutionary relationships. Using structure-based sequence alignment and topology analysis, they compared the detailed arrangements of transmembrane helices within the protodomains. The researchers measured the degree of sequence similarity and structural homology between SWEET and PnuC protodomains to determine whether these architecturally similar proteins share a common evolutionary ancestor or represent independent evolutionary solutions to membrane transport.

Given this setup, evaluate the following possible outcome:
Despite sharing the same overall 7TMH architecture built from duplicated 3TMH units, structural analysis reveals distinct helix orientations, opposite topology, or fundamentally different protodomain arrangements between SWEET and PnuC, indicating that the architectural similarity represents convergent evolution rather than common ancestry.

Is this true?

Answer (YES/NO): NO